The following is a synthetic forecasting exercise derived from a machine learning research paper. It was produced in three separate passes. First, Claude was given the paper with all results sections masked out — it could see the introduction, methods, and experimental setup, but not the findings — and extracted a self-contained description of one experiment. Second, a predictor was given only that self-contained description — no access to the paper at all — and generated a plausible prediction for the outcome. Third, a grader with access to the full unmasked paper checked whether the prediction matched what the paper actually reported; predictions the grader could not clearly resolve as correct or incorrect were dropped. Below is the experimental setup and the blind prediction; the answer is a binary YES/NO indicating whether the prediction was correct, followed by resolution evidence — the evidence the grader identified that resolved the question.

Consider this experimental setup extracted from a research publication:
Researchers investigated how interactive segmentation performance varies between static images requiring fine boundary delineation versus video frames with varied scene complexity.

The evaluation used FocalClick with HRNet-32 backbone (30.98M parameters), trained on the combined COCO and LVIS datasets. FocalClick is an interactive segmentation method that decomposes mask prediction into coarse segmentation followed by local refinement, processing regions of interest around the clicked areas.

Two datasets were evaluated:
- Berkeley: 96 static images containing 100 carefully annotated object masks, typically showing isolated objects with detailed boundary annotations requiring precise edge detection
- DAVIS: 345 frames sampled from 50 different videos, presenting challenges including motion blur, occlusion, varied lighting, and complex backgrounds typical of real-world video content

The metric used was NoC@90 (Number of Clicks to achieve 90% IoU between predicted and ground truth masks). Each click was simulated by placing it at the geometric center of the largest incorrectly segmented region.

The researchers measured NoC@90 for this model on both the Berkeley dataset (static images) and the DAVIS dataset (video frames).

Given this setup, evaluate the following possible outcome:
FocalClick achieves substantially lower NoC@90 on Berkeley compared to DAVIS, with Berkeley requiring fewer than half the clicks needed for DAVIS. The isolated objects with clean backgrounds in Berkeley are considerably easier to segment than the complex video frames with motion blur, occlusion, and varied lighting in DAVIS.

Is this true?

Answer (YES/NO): YES